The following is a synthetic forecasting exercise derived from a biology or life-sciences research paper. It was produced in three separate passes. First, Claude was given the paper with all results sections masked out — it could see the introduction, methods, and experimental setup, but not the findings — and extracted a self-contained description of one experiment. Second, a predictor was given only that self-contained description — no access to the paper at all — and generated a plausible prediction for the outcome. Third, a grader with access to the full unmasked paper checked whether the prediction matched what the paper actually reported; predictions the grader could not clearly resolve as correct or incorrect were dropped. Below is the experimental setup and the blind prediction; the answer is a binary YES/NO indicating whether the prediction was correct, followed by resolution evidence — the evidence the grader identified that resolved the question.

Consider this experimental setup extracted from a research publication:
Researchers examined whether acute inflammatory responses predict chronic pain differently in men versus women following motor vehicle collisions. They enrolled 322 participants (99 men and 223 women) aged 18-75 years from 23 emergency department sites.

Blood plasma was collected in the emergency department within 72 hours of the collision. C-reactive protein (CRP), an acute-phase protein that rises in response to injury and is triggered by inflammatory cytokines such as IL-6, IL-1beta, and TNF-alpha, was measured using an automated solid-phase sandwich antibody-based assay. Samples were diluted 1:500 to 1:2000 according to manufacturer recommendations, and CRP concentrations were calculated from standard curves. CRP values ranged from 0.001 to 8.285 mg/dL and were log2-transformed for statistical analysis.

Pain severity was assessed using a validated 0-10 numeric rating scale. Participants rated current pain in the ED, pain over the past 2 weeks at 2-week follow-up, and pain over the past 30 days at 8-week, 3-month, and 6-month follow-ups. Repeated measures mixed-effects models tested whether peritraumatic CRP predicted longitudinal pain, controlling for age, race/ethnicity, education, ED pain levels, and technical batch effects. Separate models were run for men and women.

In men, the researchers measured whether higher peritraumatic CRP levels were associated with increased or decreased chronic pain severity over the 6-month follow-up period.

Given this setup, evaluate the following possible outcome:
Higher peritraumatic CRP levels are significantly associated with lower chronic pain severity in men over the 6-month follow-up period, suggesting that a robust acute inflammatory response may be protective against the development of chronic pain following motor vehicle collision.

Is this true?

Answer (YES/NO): YES